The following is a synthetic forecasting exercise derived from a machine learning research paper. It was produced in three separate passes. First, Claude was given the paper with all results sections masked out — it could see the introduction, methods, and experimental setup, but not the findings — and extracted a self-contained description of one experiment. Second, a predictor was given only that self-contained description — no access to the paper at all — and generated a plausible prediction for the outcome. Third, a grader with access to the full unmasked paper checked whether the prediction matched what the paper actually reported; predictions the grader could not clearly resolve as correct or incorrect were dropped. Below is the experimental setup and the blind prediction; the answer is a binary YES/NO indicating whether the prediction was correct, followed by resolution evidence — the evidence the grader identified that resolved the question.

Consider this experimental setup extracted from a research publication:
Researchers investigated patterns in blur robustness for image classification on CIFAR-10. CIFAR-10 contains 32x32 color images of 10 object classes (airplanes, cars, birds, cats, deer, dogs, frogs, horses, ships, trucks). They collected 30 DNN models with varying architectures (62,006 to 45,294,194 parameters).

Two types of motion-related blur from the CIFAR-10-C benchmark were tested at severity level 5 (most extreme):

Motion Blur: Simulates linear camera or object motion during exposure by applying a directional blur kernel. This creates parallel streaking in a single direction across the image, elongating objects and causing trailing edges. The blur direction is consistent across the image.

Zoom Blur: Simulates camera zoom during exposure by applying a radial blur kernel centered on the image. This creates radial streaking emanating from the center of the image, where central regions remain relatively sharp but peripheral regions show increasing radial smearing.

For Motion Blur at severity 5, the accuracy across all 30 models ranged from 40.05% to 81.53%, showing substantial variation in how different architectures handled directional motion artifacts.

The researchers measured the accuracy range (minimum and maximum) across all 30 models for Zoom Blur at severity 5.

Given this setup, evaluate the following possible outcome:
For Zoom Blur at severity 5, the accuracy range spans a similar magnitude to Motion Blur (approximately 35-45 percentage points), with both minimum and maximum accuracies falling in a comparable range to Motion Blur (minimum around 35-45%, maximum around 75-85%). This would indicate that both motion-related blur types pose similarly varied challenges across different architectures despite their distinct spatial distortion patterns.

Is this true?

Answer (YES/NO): NO